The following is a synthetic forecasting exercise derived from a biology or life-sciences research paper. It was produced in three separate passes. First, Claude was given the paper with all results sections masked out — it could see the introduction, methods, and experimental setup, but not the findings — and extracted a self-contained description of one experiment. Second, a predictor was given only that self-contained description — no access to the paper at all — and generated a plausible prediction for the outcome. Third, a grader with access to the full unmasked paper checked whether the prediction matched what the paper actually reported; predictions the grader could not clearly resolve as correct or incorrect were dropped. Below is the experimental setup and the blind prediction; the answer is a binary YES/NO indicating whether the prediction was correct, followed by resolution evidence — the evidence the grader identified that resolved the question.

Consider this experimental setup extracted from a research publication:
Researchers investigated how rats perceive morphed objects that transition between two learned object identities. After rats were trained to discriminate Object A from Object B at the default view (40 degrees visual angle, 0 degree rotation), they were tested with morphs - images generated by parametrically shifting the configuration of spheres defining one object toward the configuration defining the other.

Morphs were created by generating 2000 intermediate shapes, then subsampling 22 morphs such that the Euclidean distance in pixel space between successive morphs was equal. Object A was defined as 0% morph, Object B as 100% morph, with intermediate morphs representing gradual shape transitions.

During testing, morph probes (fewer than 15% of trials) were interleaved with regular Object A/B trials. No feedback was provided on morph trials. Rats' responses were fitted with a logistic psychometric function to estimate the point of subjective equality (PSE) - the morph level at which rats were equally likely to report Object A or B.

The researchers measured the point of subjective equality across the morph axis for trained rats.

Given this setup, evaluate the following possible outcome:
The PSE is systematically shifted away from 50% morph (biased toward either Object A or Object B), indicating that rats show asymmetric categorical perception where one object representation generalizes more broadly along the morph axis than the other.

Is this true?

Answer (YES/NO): YES